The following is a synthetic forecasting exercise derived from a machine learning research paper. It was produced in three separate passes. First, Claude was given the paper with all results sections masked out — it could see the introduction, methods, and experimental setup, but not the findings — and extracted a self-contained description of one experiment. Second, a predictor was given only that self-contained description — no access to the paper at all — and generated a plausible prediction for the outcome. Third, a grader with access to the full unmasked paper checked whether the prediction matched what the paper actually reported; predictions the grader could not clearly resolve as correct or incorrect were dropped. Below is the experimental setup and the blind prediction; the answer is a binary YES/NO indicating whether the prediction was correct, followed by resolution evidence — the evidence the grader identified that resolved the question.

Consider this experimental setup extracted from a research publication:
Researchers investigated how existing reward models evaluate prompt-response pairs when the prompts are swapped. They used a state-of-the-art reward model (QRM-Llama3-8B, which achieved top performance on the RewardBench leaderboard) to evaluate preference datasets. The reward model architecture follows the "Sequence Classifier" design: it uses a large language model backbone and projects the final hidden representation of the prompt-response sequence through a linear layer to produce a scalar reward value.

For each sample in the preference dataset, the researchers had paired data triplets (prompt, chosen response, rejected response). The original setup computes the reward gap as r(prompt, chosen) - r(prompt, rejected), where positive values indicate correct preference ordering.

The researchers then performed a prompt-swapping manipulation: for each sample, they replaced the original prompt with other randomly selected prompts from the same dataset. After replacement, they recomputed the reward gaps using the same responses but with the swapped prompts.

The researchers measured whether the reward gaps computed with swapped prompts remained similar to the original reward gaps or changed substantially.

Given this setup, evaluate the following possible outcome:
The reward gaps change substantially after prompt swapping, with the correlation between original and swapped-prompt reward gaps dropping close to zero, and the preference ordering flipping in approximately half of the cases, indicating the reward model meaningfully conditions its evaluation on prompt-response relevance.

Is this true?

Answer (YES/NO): NO